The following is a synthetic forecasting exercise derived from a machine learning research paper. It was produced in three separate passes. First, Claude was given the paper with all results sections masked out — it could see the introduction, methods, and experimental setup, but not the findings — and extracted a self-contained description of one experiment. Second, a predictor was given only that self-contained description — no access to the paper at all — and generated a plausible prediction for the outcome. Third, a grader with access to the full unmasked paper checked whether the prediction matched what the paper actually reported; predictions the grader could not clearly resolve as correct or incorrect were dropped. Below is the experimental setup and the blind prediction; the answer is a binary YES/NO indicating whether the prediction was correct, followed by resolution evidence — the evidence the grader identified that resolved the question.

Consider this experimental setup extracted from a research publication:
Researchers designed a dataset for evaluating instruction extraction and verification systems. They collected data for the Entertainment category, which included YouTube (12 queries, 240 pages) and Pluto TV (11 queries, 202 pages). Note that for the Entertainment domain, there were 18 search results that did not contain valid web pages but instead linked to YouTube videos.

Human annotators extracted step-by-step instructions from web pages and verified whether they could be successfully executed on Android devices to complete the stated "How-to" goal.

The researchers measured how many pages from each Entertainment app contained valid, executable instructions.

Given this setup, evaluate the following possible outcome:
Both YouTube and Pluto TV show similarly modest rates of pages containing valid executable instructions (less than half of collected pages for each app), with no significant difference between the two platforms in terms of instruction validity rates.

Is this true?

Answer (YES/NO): NO